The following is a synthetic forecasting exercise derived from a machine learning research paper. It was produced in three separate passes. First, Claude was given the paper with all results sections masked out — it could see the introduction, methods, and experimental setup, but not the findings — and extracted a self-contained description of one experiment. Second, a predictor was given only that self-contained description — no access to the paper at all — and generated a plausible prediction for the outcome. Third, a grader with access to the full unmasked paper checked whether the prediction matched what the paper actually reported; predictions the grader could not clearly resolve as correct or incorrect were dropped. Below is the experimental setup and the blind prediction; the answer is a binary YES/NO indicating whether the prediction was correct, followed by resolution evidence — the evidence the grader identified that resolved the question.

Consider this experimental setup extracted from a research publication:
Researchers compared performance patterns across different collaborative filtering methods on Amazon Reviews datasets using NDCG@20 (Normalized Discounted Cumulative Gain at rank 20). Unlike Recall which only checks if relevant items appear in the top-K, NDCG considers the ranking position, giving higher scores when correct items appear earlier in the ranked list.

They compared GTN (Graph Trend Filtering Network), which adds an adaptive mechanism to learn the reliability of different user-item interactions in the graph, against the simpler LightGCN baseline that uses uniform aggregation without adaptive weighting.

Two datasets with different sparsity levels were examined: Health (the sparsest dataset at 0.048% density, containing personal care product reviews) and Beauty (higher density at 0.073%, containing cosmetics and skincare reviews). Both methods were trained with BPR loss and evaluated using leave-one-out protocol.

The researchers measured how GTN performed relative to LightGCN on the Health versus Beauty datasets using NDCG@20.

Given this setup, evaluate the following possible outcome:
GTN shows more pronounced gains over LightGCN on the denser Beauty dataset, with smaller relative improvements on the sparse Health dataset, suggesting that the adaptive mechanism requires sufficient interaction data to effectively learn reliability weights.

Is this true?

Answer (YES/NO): NO